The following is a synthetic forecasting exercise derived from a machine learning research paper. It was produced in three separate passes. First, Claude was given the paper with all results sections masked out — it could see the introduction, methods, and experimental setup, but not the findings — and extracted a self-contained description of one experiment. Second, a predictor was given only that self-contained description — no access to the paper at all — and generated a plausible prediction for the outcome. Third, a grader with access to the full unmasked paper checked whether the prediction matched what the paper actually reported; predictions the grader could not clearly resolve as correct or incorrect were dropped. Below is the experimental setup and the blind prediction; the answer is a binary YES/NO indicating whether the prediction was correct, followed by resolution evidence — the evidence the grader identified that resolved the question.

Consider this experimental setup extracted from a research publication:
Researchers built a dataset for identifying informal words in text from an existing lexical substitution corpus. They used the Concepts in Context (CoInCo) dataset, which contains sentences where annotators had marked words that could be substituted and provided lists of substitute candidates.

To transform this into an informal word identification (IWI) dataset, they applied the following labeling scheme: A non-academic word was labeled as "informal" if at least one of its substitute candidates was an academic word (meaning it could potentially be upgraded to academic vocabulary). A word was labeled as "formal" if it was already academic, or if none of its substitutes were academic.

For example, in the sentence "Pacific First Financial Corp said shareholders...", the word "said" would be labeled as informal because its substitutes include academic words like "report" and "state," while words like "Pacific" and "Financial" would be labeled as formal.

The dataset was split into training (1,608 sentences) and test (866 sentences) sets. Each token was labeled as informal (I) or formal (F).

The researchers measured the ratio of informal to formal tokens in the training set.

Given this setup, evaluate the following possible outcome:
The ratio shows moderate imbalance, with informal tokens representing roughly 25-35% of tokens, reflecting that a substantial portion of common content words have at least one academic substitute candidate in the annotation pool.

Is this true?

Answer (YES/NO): NO